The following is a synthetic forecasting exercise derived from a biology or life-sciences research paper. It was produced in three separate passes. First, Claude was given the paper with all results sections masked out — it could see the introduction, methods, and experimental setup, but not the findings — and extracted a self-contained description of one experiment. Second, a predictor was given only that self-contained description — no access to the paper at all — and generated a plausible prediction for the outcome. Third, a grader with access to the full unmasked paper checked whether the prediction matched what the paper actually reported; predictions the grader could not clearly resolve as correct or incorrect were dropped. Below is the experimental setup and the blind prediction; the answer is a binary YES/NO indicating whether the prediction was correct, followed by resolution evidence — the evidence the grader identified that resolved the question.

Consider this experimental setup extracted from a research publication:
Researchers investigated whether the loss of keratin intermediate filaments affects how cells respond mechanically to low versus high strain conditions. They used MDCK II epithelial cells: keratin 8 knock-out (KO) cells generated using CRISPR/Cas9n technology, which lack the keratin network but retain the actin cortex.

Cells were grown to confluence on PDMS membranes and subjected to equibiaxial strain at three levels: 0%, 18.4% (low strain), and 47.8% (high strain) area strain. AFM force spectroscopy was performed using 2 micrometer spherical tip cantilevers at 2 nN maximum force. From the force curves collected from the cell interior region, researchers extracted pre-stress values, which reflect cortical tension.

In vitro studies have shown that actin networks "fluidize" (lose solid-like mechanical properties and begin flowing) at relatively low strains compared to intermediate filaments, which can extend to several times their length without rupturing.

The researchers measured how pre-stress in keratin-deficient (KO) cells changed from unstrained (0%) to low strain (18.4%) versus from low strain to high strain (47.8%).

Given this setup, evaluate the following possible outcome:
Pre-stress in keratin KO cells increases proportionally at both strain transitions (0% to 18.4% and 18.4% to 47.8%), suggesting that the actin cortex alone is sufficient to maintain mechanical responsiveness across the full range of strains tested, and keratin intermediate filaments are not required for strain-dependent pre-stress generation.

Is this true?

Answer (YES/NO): NO